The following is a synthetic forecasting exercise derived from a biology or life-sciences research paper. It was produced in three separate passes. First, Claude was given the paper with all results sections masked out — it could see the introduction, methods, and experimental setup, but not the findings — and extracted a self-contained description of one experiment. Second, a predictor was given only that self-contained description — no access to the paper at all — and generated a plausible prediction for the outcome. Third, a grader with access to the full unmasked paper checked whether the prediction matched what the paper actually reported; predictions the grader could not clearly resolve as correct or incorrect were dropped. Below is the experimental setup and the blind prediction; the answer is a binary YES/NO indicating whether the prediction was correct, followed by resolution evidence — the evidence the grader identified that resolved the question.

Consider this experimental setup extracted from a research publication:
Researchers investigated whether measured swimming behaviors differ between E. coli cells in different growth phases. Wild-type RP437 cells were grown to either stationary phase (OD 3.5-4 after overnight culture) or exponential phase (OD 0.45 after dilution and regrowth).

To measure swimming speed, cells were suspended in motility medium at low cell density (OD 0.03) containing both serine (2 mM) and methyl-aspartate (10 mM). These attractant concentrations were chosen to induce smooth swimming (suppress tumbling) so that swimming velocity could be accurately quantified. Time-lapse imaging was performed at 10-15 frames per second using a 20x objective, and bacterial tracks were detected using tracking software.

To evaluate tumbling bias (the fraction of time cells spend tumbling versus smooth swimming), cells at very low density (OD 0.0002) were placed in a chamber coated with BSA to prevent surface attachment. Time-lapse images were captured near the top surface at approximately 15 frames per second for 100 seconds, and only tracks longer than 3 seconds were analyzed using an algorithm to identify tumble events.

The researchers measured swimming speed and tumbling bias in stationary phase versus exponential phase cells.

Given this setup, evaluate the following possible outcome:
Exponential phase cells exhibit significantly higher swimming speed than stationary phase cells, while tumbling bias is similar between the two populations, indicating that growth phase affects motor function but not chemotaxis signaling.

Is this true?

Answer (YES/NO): NO